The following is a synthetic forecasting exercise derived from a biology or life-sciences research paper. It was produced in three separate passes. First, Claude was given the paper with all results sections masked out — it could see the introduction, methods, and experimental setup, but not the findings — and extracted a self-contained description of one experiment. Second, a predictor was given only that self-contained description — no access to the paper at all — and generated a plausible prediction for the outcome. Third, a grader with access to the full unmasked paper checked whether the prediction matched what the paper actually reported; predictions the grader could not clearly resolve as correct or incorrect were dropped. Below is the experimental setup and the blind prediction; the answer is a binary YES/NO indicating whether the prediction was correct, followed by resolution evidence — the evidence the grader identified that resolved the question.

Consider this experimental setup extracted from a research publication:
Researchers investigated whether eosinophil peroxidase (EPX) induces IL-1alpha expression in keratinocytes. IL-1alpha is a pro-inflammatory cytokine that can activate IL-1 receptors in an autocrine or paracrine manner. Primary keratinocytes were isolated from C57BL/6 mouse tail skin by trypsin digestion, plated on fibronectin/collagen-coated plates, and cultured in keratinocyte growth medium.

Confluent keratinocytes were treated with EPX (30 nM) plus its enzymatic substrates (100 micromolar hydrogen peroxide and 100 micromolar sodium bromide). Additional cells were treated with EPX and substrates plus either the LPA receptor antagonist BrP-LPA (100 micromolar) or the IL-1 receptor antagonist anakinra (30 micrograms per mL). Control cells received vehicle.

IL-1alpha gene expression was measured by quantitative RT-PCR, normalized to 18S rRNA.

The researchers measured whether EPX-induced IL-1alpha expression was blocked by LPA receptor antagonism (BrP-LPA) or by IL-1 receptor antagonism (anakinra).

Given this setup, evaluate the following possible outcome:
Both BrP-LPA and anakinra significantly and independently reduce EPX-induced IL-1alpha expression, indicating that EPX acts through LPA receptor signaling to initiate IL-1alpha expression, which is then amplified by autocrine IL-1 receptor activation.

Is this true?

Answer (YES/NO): NO